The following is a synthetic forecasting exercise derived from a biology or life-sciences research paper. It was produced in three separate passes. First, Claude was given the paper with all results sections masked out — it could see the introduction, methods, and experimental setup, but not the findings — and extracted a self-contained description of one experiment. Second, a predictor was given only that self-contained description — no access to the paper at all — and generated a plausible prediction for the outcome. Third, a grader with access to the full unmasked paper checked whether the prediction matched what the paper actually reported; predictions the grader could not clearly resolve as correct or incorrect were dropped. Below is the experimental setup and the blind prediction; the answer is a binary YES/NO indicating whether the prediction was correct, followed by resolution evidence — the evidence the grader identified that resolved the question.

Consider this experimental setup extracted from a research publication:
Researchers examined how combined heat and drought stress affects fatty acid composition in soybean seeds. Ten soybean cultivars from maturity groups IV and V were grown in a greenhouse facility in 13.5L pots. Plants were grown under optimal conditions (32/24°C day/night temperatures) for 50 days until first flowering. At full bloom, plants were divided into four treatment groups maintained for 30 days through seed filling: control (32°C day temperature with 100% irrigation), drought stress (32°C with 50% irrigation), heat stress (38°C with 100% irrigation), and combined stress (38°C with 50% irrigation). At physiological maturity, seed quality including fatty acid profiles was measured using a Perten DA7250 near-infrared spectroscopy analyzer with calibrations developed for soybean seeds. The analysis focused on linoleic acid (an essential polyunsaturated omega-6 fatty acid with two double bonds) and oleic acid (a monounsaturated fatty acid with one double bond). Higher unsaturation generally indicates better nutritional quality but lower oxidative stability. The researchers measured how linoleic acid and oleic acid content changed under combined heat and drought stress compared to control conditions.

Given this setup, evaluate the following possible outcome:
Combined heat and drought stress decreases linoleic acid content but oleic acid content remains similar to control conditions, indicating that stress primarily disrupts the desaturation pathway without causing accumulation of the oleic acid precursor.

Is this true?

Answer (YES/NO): NO